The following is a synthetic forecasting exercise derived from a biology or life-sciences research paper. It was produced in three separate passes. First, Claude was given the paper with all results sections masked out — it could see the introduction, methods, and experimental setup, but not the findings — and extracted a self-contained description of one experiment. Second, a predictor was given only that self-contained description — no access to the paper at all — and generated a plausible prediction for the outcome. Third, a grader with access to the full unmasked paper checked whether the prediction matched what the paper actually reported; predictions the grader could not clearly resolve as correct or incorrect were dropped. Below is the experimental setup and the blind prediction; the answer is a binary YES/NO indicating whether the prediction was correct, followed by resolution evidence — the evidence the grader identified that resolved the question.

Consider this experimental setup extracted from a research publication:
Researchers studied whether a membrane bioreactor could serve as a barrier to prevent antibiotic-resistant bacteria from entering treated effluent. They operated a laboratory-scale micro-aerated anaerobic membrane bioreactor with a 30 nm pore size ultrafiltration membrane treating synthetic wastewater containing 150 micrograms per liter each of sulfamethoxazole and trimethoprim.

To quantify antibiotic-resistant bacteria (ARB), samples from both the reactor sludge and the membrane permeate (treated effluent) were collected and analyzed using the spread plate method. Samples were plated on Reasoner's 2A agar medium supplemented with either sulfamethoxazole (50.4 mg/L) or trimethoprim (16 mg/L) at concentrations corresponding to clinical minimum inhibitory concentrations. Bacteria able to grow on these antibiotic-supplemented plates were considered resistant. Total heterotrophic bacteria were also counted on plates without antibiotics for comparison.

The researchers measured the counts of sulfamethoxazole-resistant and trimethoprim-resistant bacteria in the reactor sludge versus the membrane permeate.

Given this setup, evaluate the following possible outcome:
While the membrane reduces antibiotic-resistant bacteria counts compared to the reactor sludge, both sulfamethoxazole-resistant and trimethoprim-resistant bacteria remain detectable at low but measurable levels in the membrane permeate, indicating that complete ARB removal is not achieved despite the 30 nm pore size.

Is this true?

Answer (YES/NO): YES